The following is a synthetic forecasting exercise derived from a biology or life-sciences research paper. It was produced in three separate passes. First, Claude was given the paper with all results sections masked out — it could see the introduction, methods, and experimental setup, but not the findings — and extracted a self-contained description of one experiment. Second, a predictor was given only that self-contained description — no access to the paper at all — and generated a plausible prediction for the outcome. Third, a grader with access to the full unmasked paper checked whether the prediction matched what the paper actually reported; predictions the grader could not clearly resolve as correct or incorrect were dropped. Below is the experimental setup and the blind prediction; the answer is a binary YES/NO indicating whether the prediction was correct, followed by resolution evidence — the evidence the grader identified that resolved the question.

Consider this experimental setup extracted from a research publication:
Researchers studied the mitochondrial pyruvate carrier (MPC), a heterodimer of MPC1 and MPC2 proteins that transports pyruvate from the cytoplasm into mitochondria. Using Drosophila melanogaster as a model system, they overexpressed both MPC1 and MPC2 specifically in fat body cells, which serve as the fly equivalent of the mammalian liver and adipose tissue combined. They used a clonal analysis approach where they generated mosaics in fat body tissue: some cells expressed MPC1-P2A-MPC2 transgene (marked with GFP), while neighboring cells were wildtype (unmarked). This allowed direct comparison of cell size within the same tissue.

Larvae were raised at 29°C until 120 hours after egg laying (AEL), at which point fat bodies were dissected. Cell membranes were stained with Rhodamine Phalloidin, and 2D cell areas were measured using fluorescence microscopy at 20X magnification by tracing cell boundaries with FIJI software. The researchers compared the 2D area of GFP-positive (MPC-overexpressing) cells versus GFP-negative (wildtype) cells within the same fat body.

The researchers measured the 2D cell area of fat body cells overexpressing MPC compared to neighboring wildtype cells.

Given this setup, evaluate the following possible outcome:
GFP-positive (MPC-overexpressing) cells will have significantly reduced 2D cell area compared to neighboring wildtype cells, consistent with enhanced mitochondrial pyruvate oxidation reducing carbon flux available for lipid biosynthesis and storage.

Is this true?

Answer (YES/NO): YES